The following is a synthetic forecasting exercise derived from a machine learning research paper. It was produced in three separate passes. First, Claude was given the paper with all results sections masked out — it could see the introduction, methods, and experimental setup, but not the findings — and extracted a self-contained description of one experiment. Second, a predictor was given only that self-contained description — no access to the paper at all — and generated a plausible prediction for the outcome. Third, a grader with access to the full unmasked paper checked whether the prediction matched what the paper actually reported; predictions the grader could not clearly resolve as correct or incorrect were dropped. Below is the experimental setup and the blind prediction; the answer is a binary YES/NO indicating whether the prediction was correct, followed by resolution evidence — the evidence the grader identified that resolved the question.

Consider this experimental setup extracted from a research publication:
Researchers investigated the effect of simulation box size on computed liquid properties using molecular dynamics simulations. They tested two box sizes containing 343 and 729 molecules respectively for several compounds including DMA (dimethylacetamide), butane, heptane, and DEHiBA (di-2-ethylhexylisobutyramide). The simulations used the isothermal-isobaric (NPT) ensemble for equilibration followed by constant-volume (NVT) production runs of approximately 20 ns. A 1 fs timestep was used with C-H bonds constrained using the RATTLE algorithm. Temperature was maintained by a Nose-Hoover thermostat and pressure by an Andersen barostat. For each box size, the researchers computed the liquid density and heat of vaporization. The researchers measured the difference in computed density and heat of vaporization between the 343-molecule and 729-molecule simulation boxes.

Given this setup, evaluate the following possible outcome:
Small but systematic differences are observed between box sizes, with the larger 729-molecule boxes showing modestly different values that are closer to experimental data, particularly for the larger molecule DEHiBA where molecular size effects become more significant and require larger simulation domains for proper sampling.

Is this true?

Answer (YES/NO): NO